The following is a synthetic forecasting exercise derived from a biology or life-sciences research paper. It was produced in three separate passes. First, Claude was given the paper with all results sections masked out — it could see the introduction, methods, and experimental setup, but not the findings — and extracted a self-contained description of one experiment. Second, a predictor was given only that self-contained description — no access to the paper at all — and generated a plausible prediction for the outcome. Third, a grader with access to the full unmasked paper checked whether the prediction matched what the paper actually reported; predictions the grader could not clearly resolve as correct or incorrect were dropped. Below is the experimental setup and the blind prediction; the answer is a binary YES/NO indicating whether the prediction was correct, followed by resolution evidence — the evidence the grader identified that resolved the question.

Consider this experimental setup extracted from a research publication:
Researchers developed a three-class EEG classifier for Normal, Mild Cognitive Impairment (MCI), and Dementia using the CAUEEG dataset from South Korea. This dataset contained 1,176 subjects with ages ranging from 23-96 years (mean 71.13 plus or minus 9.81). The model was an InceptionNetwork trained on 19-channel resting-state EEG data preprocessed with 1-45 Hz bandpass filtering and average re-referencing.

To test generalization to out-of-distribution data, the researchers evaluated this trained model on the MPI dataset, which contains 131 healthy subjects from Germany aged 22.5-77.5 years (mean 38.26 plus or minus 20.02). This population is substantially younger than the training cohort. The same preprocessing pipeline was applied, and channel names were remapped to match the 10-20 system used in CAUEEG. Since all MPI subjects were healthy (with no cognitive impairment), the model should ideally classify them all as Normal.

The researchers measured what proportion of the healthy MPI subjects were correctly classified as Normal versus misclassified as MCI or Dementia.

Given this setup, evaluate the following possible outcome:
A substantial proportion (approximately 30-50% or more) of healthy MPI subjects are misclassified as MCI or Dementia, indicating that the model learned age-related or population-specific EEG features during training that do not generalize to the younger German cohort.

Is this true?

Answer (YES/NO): NO